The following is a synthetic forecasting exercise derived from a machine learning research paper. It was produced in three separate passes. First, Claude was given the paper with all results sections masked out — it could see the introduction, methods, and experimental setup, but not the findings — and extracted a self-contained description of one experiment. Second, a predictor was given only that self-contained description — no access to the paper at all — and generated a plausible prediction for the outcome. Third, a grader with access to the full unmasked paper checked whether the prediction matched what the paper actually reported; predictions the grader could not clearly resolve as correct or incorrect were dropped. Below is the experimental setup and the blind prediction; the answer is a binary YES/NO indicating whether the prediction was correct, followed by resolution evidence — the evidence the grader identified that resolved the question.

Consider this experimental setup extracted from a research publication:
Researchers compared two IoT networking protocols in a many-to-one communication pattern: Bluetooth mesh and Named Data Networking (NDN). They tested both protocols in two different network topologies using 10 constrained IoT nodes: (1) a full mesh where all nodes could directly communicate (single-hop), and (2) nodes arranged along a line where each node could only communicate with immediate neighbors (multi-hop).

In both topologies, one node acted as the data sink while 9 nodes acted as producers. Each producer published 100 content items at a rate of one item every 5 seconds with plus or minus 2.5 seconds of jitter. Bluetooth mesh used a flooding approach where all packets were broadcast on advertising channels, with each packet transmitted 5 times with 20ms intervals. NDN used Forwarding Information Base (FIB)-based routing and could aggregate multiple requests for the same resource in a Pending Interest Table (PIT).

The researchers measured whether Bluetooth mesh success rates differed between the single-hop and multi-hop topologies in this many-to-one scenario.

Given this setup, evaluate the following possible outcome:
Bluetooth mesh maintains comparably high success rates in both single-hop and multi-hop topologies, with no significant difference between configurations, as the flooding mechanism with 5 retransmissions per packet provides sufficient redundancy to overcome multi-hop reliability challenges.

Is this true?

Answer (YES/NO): YES